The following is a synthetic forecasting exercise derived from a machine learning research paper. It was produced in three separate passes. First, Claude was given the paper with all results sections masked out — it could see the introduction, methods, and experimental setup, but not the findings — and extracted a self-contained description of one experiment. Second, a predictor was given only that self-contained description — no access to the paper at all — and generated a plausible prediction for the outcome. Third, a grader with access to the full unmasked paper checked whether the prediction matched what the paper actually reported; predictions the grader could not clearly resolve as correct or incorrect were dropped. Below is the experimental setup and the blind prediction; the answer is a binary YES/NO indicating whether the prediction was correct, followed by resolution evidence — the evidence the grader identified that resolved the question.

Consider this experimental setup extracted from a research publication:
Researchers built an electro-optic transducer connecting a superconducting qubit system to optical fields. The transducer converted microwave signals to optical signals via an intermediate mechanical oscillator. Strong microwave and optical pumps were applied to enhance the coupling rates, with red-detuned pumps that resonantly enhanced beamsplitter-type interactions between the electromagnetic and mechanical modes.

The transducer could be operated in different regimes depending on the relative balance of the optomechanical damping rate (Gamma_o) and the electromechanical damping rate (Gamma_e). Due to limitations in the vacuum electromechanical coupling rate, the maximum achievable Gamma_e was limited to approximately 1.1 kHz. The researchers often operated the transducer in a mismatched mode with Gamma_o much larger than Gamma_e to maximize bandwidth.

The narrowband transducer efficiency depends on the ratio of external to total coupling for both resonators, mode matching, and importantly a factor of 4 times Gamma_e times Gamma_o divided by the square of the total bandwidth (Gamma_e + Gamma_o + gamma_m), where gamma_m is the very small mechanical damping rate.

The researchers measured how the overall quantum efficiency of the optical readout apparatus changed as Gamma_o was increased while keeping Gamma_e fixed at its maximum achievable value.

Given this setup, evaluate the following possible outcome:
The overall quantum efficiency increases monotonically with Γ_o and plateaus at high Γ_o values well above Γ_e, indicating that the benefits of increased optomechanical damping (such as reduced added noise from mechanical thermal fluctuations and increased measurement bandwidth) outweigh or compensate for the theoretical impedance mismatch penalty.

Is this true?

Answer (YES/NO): NO